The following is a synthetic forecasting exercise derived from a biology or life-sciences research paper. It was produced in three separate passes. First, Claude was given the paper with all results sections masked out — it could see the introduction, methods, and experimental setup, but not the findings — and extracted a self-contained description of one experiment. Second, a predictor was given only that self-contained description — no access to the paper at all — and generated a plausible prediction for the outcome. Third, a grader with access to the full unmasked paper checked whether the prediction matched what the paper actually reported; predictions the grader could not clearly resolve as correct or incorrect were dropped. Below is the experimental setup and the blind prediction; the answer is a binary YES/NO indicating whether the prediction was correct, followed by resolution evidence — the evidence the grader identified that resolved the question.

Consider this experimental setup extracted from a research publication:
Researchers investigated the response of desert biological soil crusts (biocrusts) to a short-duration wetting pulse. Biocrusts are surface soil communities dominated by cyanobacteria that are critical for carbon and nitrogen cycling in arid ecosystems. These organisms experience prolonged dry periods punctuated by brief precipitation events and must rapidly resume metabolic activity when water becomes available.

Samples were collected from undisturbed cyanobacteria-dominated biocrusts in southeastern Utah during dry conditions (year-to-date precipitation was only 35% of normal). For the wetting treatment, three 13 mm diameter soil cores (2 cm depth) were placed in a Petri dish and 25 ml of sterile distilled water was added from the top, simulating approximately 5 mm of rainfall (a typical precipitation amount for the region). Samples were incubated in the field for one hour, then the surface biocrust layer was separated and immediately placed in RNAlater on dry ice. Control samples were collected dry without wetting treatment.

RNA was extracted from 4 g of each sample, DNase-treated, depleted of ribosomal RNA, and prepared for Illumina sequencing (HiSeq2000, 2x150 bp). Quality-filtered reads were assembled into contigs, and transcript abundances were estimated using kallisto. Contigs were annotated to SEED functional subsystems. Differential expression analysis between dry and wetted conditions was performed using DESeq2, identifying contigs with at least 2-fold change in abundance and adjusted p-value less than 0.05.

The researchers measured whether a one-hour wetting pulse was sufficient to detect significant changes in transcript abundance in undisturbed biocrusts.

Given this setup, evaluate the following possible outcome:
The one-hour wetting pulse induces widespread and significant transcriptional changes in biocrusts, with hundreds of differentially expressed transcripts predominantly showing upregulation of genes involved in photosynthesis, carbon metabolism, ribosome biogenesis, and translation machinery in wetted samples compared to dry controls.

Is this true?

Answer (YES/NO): NO